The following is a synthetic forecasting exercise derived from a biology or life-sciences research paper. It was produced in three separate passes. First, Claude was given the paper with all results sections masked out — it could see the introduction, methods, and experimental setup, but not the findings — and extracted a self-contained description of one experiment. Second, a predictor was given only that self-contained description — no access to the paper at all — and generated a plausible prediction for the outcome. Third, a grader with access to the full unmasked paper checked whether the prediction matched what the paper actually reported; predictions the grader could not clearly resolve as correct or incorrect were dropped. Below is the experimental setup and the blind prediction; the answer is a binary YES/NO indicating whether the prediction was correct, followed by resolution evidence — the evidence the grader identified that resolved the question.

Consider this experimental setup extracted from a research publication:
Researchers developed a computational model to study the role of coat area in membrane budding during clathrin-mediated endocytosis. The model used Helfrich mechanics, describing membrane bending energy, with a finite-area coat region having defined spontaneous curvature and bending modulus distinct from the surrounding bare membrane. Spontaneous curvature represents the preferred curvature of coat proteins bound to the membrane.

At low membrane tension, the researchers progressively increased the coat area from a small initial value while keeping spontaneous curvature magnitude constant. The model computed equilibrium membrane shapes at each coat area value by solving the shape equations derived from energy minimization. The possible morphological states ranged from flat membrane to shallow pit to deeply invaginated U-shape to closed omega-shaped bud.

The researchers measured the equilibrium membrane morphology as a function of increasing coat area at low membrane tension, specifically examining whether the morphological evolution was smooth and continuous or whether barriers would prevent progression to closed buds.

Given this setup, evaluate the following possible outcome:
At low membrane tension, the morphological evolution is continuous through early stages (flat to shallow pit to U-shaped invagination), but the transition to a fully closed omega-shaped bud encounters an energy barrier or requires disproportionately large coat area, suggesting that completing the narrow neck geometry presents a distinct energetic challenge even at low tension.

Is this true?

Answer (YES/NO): NO